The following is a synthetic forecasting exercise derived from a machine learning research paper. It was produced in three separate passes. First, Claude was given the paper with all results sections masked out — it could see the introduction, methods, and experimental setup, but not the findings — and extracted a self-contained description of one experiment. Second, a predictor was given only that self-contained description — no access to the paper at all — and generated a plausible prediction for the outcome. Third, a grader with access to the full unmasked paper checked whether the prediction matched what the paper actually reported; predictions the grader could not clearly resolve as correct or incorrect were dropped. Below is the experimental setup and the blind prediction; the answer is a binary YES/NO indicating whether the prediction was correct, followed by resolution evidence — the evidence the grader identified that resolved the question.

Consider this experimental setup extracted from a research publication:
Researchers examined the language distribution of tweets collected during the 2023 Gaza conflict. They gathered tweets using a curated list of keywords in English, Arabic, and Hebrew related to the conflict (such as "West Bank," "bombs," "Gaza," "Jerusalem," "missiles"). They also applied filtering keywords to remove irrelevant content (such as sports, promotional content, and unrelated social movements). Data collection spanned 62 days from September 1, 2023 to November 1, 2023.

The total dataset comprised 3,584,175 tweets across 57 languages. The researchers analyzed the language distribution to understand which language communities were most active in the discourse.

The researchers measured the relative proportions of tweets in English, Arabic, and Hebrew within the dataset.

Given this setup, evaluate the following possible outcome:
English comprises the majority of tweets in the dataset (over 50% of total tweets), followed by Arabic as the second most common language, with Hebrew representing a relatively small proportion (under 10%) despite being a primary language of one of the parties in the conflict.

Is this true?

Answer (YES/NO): YES